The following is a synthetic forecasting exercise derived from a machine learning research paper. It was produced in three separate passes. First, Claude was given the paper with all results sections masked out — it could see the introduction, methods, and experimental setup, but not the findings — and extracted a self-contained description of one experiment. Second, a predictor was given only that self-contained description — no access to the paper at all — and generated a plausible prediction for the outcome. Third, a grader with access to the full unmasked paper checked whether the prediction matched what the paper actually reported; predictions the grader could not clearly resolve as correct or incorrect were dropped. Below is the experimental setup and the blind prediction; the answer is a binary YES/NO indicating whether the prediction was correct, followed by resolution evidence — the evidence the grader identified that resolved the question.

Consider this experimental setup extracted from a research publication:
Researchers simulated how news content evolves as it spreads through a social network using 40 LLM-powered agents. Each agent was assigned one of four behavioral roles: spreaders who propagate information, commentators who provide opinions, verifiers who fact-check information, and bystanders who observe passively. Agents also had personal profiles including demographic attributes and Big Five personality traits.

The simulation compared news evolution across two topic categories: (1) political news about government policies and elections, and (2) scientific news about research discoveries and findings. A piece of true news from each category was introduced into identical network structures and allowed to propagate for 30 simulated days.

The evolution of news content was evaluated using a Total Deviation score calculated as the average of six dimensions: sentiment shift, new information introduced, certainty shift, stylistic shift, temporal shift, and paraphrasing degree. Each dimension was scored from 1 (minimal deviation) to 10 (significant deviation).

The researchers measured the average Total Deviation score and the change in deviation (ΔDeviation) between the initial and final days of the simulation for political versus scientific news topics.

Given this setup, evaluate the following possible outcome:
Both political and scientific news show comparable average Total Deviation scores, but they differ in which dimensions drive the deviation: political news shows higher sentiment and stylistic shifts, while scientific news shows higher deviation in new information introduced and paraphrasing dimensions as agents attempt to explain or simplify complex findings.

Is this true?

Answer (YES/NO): NO